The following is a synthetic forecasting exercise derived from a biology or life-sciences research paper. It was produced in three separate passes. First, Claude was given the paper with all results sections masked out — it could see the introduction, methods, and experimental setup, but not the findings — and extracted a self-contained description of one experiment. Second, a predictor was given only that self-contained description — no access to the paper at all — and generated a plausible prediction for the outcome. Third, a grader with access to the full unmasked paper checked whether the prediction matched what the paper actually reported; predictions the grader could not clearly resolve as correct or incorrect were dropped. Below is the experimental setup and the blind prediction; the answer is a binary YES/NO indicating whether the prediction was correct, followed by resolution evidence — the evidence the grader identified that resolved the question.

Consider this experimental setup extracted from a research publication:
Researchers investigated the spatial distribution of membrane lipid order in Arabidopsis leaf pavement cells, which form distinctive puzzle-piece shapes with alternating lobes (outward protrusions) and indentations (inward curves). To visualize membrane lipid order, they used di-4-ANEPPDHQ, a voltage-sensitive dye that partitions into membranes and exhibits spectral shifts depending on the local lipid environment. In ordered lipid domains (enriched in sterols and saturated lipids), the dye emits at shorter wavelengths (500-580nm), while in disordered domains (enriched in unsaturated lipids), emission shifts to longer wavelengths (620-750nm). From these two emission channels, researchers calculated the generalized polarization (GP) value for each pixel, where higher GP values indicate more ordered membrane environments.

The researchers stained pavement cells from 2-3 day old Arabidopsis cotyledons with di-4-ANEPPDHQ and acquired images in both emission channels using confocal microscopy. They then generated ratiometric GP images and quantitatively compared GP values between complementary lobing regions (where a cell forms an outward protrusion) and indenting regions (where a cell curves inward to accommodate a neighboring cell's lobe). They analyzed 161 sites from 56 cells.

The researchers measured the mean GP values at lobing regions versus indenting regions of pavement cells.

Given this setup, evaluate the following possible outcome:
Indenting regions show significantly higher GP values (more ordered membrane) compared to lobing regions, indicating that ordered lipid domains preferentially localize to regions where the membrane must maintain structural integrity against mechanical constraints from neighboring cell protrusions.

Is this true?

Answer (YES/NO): YES